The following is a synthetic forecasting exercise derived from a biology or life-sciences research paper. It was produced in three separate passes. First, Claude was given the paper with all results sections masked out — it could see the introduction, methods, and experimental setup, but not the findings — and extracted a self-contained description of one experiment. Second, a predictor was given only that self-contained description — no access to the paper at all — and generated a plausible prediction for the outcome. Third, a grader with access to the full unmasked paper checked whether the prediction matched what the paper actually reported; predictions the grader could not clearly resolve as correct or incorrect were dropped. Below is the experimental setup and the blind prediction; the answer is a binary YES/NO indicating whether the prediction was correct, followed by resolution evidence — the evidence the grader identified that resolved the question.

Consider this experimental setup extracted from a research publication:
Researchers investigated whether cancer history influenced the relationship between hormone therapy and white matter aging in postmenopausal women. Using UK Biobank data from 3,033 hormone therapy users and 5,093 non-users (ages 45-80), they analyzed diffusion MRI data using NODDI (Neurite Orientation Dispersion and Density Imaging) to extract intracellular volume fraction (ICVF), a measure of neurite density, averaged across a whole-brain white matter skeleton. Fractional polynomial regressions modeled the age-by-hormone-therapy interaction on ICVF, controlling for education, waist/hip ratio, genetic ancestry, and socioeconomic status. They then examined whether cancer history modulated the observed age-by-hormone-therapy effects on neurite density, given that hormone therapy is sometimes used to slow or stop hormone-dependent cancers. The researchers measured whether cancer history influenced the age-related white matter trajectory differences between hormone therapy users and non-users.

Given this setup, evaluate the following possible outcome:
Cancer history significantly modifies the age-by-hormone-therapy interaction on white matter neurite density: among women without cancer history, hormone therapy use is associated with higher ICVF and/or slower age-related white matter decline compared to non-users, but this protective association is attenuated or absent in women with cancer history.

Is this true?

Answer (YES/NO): NO